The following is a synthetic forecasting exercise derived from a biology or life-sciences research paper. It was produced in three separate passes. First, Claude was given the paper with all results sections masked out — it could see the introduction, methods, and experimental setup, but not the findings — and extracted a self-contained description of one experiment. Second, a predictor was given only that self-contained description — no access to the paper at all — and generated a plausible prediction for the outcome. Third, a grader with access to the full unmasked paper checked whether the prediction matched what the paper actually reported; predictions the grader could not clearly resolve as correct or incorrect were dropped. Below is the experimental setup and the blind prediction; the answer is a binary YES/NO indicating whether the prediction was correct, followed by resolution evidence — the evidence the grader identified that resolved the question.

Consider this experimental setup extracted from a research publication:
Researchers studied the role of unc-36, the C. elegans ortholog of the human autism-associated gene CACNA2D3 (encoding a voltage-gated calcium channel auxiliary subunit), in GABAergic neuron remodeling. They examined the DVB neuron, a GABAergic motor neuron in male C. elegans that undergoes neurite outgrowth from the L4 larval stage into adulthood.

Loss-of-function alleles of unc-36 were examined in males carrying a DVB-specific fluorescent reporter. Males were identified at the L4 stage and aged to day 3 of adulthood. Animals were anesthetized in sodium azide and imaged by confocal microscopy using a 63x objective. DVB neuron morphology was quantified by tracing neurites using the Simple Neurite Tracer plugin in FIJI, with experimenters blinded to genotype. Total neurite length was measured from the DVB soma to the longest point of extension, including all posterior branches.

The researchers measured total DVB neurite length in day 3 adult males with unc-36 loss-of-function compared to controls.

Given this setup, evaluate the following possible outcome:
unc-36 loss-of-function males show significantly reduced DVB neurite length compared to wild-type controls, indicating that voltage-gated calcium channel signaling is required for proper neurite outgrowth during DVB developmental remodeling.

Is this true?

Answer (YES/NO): YES